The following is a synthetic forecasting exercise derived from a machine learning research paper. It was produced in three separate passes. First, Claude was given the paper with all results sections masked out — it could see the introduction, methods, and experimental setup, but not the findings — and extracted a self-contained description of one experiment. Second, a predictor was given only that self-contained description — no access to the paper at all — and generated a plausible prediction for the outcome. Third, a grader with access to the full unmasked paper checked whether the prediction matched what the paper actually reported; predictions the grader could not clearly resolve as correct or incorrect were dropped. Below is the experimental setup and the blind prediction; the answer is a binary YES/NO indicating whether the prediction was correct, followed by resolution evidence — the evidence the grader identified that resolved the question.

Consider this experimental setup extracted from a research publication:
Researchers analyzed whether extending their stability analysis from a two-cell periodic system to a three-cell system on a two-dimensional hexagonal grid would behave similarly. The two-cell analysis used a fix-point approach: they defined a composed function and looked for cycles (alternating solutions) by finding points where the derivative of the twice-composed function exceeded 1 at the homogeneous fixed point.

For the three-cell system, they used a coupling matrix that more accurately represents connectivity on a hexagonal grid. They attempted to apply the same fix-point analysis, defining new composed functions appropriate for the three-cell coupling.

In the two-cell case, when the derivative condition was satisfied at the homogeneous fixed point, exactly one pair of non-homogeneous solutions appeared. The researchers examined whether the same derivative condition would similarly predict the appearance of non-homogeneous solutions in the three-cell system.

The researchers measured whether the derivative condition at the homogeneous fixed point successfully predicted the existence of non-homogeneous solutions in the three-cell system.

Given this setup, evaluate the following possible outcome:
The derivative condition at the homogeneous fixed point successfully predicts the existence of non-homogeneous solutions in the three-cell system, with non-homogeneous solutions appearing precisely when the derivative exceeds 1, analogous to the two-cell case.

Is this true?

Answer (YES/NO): NO